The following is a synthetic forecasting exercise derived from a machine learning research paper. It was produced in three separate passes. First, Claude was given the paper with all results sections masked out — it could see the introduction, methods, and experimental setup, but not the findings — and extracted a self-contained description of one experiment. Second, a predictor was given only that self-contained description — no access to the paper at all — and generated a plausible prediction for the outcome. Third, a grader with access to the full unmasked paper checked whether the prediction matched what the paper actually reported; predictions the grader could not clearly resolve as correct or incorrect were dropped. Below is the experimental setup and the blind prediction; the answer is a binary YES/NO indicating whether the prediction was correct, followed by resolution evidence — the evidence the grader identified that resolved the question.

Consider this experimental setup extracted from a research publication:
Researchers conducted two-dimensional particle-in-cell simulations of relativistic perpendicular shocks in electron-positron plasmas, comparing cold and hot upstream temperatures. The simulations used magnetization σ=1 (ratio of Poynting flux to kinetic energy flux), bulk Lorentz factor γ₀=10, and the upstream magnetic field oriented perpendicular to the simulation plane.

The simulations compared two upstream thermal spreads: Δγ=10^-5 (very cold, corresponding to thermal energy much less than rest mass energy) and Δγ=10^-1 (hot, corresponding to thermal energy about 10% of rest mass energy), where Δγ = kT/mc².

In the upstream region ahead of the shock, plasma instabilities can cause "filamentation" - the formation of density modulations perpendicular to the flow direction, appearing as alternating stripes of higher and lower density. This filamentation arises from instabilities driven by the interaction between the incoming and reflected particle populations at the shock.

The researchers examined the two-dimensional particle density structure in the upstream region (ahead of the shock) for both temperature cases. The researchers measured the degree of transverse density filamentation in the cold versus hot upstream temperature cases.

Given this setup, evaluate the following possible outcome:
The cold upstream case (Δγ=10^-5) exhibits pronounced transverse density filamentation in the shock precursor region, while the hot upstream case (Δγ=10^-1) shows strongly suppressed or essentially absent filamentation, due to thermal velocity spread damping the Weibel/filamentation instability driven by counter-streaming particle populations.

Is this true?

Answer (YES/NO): NO